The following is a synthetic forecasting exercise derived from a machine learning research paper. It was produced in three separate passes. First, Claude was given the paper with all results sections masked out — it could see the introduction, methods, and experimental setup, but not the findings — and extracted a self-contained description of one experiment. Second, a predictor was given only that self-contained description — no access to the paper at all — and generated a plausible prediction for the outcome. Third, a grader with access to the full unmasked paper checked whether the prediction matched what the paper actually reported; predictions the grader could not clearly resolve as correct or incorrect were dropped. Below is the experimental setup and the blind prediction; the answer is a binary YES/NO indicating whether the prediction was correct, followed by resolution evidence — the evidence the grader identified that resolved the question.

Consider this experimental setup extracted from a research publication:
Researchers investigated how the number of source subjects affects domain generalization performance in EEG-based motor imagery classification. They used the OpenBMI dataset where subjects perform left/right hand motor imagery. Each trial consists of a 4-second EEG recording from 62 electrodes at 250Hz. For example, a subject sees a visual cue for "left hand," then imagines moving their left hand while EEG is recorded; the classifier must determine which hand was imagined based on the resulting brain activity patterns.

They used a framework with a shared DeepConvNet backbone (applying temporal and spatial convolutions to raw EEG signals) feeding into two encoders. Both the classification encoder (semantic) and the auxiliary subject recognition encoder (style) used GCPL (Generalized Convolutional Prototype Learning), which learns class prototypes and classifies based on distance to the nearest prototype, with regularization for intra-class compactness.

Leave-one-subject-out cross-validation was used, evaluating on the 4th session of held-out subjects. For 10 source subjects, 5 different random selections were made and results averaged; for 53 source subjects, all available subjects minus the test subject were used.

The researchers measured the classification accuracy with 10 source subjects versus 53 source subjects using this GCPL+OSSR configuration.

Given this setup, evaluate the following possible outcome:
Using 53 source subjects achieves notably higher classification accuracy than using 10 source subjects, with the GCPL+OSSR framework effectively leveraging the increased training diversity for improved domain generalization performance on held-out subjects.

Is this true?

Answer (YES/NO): YES